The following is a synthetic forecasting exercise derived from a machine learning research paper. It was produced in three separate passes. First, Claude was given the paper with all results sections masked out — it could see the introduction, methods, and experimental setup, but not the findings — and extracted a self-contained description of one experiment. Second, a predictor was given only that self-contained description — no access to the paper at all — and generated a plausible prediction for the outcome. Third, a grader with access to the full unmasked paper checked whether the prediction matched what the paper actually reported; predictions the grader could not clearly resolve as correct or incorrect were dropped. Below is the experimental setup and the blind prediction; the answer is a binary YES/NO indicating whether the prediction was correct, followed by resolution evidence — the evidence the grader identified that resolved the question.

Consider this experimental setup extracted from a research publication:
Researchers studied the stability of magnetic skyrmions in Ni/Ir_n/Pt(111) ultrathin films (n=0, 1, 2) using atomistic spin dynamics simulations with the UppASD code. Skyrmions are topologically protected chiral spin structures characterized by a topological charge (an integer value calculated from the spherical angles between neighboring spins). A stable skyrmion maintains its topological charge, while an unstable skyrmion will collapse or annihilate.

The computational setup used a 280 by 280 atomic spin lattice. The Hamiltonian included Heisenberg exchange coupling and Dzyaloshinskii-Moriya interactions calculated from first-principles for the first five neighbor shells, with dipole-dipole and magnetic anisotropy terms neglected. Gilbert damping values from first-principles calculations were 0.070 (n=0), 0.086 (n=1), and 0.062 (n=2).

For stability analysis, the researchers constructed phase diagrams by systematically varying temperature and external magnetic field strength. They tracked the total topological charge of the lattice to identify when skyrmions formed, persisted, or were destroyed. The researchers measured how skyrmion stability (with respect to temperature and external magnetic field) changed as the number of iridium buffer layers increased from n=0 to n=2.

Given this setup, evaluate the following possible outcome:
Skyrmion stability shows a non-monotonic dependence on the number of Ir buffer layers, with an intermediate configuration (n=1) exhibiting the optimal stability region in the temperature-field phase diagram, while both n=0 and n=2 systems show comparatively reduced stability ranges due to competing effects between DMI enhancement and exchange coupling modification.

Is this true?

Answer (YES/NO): NO